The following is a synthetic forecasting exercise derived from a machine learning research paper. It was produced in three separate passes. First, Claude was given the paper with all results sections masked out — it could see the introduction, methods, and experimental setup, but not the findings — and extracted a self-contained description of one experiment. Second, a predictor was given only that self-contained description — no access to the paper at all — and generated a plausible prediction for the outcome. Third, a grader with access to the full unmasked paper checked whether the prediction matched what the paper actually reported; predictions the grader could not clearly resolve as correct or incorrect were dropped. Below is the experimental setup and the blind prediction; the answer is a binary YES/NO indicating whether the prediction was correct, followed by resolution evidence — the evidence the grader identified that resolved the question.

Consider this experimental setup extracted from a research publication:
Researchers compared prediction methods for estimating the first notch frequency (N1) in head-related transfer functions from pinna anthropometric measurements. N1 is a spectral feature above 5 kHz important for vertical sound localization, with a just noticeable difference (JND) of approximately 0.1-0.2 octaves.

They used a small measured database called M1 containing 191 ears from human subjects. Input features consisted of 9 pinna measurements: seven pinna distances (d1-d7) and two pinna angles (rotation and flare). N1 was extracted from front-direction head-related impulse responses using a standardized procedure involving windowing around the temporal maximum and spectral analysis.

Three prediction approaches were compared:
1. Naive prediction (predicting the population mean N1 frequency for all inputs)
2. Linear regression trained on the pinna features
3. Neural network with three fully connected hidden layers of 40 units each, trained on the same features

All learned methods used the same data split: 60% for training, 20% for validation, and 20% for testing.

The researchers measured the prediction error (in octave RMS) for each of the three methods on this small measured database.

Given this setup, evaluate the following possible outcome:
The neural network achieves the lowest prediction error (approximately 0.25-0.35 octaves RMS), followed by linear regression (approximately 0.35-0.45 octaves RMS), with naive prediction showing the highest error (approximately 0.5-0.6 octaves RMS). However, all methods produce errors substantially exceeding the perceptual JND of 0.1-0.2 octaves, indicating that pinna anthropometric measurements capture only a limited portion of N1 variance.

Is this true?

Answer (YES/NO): NO